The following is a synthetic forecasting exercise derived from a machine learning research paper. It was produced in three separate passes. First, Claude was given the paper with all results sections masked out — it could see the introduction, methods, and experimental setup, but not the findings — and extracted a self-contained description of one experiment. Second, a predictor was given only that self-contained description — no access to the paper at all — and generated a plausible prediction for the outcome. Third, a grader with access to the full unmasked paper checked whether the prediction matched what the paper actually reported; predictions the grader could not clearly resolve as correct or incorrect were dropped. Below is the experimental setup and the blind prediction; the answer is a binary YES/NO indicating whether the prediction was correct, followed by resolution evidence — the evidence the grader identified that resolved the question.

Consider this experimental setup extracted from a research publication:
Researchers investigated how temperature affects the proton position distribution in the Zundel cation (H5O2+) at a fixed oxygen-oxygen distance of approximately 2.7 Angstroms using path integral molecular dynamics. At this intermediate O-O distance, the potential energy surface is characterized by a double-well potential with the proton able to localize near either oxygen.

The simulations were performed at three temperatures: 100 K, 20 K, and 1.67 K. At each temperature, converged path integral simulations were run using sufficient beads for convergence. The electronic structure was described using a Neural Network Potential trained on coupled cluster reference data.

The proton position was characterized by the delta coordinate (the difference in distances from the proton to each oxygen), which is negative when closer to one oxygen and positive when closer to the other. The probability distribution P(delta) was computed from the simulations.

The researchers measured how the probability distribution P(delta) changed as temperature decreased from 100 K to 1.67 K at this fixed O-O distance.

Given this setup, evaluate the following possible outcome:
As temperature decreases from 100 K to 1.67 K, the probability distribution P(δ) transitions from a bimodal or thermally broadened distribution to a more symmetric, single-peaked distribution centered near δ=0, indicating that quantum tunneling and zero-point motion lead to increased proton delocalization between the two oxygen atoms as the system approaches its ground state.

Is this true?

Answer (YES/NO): YES